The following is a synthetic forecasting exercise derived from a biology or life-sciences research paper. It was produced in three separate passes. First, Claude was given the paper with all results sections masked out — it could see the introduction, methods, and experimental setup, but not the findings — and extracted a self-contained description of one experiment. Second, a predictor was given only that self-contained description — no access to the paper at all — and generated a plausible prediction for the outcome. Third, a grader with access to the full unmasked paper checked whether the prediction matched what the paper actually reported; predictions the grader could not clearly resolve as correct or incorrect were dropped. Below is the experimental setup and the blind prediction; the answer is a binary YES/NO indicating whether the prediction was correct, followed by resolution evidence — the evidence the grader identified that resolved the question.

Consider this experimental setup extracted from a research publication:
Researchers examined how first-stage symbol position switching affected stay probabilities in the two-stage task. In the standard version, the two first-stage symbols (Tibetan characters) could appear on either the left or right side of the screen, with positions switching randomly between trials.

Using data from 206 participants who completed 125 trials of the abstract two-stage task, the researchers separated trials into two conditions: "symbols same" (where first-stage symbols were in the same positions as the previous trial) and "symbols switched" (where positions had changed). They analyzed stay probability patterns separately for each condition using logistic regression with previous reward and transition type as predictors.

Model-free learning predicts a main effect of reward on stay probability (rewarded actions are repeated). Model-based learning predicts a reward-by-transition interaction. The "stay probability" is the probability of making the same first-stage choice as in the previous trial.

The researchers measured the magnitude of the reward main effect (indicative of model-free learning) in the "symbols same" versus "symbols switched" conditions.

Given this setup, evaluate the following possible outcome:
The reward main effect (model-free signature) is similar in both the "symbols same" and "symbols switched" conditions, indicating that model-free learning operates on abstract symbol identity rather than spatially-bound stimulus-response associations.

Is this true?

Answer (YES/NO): NO